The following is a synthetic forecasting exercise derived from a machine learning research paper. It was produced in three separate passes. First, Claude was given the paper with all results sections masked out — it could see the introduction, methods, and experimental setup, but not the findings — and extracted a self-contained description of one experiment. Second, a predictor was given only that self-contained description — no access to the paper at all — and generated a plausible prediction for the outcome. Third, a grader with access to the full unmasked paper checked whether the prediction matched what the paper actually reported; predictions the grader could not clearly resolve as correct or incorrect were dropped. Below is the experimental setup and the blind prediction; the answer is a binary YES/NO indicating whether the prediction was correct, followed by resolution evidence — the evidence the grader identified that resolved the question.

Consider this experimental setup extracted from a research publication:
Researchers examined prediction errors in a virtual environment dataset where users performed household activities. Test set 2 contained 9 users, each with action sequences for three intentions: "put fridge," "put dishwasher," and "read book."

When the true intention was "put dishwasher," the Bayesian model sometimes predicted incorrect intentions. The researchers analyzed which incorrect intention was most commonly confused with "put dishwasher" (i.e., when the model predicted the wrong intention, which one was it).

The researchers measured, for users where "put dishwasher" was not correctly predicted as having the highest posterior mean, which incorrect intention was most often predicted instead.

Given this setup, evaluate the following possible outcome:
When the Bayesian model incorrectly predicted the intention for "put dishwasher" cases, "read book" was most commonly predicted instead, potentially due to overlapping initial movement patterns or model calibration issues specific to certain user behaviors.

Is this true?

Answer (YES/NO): YES